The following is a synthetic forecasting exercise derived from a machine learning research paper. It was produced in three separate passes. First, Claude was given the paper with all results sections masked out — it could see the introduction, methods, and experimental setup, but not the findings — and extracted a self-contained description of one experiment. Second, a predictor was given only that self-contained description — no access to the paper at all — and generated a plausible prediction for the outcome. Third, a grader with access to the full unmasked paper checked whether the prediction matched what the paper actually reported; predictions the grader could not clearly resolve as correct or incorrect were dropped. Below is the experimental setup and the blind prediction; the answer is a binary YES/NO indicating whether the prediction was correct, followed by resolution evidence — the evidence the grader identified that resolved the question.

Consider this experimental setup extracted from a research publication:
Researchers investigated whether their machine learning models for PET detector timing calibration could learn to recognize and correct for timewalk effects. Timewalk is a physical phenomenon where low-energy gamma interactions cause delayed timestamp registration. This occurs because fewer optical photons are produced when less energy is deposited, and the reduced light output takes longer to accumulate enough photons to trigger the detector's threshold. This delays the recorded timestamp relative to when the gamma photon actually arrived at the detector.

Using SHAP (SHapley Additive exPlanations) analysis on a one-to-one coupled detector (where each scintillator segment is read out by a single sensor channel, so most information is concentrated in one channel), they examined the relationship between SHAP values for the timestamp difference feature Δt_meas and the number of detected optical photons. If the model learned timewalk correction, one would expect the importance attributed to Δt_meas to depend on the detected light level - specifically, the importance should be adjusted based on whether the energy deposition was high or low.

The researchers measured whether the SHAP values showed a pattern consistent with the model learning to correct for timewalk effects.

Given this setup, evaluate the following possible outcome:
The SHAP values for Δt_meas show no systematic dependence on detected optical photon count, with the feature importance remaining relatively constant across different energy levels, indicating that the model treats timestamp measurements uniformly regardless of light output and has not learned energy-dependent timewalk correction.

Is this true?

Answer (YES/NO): NO